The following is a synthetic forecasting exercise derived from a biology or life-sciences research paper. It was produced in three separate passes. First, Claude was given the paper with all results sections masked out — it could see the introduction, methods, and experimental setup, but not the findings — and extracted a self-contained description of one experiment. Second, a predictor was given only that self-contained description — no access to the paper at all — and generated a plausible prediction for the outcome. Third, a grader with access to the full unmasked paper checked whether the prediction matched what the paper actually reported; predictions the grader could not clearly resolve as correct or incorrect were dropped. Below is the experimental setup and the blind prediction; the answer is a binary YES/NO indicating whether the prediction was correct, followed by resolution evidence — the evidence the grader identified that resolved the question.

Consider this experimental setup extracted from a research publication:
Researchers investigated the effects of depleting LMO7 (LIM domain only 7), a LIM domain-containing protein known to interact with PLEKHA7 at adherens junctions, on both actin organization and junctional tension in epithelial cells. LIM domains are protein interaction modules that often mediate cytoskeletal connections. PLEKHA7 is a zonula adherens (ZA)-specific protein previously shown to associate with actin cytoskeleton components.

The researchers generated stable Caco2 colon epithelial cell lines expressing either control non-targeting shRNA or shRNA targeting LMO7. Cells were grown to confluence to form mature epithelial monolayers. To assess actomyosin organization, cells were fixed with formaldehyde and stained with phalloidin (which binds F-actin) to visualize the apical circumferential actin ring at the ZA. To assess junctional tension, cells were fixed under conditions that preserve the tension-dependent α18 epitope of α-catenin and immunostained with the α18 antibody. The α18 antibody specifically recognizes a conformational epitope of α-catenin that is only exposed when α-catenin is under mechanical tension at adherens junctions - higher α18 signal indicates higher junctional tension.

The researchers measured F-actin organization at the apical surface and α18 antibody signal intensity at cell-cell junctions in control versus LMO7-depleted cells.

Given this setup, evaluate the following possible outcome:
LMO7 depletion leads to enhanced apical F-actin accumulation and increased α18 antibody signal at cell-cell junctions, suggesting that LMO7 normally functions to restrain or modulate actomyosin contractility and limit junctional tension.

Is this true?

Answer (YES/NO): NO